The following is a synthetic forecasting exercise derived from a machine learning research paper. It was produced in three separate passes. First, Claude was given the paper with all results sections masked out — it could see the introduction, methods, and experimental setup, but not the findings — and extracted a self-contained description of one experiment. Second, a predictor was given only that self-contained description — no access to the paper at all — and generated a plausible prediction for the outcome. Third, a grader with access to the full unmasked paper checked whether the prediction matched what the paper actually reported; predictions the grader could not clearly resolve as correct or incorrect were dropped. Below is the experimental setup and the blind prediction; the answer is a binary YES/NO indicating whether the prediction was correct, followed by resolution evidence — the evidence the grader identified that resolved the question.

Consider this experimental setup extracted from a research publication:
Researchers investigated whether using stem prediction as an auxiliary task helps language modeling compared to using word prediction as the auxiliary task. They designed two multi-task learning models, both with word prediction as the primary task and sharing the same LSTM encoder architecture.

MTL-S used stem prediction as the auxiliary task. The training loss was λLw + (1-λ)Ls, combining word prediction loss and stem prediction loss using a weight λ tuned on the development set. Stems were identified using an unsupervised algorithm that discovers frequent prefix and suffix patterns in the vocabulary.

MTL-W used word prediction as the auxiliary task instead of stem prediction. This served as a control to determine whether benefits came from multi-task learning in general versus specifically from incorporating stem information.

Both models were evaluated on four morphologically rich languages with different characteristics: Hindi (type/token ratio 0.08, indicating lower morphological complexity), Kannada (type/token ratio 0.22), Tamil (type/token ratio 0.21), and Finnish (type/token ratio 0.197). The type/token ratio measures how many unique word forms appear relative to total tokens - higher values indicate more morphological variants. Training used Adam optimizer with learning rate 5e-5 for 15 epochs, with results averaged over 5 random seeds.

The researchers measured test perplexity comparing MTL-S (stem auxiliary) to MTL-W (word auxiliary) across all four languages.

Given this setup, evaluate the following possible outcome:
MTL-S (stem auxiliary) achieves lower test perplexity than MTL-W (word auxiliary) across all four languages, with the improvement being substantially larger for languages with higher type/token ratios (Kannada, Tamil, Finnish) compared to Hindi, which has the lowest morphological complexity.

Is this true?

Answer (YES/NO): NO